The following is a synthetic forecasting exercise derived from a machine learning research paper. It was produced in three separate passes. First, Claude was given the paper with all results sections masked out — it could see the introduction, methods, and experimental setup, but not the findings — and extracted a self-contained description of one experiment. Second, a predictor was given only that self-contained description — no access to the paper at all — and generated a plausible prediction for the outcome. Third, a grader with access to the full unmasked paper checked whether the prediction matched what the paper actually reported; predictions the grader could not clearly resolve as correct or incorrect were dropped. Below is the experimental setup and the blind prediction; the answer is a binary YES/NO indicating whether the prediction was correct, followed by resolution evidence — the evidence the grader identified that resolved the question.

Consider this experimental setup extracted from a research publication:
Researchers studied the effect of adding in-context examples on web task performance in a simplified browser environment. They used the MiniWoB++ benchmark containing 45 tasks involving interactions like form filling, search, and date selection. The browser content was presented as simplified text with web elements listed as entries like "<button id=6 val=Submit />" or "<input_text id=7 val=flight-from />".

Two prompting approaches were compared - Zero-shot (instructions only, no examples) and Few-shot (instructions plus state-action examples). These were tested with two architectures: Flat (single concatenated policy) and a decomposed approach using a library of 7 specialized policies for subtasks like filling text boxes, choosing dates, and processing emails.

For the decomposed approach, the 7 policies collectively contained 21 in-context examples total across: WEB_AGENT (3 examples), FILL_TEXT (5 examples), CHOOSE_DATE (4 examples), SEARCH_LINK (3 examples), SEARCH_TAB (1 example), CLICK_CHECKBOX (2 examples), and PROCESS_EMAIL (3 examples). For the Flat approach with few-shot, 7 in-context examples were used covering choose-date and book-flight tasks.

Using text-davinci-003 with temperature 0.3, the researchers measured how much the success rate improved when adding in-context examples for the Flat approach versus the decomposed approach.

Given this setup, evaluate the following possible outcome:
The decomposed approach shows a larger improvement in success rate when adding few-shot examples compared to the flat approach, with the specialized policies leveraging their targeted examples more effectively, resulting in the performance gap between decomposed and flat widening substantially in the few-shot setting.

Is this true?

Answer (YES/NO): YES